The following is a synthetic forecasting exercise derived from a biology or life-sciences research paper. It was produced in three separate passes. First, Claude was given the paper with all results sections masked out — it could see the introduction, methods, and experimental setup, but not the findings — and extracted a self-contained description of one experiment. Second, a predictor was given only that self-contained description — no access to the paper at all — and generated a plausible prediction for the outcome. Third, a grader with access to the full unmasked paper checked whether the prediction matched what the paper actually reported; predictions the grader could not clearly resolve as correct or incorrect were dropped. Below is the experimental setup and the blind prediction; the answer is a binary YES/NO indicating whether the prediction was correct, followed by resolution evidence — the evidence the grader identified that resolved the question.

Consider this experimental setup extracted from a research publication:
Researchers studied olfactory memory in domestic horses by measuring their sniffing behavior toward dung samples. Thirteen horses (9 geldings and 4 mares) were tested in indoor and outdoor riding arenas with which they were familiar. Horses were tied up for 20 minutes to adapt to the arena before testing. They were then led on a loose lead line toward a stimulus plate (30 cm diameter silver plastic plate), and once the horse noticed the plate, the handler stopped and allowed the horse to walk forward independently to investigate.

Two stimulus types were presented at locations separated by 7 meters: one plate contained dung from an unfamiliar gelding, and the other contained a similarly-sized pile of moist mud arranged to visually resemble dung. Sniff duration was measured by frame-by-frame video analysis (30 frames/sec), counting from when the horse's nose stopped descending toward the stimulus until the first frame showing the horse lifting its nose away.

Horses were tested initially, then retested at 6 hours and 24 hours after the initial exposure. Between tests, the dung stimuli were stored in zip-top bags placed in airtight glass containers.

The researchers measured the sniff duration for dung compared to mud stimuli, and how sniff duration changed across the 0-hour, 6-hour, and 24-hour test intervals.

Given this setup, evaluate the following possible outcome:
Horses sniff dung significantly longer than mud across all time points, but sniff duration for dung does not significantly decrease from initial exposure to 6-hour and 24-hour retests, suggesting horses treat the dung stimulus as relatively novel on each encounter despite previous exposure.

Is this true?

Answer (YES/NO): NO